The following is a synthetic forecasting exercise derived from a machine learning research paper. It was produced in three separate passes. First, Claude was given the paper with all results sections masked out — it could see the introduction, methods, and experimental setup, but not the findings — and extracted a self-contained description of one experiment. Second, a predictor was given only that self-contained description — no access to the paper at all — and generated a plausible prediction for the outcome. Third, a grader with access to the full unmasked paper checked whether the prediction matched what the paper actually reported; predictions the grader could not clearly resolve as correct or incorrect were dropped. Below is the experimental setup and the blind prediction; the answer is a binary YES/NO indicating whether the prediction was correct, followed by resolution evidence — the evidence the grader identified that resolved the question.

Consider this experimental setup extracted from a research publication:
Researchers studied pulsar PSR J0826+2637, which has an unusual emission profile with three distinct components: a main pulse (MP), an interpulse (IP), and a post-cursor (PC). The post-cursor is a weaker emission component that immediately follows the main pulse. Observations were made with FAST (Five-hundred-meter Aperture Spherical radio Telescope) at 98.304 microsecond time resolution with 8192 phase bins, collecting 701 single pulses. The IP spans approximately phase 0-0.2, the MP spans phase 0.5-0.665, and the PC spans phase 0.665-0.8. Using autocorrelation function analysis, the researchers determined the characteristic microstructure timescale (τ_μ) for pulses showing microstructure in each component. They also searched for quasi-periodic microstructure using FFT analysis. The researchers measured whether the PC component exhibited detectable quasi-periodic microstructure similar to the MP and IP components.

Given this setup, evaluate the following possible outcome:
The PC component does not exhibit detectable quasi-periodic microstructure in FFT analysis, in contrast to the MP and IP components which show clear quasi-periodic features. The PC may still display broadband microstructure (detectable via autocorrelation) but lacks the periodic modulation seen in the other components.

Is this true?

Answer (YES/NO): NO